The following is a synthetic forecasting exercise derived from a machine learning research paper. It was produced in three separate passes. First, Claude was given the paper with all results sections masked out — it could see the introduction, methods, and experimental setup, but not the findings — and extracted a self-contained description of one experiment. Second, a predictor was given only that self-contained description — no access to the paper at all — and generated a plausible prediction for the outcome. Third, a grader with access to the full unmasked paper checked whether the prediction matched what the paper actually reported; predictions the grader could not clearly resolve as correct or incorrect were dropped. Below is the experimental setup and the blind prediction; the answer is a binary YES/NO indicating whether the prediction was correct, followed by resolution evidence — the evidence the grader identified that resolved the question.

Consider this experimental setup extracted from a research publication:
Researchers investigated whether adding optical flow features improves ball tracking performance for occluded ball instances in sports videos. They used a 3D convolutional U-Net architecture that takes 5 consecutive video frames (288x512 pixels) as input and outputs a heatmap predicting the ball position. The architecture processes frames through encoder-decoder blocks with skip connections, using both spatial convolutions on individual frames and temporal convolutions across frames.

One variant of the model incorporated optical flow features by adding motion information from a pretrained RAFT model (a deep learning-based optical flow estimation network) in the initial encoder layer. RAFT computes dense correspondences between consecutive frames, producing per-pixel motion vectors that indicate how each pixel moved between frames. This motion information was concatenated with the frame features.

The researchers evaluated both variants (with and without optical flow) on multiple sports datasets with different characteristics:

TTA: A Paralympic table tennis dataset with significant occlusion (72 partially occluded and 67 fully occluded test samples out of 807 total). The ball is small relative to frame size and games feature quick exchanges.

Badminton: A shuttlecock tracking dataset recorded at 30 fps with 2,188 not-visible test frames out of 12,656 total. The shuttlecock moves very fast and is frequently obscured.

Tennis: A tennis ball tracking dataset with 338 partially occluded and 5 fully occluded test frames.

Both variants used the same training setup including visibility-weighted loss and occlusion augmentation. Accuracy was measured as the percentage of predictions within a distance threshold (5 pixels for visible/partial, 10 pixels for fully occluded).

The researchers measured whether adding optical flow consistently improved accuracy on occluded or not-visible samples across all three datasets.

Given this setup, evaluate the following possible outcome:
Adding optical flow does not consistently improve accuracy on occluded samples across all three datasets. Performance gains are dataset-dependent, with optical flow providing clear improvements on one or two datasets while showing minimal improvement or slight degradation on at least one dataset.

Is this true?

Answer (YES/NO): YES